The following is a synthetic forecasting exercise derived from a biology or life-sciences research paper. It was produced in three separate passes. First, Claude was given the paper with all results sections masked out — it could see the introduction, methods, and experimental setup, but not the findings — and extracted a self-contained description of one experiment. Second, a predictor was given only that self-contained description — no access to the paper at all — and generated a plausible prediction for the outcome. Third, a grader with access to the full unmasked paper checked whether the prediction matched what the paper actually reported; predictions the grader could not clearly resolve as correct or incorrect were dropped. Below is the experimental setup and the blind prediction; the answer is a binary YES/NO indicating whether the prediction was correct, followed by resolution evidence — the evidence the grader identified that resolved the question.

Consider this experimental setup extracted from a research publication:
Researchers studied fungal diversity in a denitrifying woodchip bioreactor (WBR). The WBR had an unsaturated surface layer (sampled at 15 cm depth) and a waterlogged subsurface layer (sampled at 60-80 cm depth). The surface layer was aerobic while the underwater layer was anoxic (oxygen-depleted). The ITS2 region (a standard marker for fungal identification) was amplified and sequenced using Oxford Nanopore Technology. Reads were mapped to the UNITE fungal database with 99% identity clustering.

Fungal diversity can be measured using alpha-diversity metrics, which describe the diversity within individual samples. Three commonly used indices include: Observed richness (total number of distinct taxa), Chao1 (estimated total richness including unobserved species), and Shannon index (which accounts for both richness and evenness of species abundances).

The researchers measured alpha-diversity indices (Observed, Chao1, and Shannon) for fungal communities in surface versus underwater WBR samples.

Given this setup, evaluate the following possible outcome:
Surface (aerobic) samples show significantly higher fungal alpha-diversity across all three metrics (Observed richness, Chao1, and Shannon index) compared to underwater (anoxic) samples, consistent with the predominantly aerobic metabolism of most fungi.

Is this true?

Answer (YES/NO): NO